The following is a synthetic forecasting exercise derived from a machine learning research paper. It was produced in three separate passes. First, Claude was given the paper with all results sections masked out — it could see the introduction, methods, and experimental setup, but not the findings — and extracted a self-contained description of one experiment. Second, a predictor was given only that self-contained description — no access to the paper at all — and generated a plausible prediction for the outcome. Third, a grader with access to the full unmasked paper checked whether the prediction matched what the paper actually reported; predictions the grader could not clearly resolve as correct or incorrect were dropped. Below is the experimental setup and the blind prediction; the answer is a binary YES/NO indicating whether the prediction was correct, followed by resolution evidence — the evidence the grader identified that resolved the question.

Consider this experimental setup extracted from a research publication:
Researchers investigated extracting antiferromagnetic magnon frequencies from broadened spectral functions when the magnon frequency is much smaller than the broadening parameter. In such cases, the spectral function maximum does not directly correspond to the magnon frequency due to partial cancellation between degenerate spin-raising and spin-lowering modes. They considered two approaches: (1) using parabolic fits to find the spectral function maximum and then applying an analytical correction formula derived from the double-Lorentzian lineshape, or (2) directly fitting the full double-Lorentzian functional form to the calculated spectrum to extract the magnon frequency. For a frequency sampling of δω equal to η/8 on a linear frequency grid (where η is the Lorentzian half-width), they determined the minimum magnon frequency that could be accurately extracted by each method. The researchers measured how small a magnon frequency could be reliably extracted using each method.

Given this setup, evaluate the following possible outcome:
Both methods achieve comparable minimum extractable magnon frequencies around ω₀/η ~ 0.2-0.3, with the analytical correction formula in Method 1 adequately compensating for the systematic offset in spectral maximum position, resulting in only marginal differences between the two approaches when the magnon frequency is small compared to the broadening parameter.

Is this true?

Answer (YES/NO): NO